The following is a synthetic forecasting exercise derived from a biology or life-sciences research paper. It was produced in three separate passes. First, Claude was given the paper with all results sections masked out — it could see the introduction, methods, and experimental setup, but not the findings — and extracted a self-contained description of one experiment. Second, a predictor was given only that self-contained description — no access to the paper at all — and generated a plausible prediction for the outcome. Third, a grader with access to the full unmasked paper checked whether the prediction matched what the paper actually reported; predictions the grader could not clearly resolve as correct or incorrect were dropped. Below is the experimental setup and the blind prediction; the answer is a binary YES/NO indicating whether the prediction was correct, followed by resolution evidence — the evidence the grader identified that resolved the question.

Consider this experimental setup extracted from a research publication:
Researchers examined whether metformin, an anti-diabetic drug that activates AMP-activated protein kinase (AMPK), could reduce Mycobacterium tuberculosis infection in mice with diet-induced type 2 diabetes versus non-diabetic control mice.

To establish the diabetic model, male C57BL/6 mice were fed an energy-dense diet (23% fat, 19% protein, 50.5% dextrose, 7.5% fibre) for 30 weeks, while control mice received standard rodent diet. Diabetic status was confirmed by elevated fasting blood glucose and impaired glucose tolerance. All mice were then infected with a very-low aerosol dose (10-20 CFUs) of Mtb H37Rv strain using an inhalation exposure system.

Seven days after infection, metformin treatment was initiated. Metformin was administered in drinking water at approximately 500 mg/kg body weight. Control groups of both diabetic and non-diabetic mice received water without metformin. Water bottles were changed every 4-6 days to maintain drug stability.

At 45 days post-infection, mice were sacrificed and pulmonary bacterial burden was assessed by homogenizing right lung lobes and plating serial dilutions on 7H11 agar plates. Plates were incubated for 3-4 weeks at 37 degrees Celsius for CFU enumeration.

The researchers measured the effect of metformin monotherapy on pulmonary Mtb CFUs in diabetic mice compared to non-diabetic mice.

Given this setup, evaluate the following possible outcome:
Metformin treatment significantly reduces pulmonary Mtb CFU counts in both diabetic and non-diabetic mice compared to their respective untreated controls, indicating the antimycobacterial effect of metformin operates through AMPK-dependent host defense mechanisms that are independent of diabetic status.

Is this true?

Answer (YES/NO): NO